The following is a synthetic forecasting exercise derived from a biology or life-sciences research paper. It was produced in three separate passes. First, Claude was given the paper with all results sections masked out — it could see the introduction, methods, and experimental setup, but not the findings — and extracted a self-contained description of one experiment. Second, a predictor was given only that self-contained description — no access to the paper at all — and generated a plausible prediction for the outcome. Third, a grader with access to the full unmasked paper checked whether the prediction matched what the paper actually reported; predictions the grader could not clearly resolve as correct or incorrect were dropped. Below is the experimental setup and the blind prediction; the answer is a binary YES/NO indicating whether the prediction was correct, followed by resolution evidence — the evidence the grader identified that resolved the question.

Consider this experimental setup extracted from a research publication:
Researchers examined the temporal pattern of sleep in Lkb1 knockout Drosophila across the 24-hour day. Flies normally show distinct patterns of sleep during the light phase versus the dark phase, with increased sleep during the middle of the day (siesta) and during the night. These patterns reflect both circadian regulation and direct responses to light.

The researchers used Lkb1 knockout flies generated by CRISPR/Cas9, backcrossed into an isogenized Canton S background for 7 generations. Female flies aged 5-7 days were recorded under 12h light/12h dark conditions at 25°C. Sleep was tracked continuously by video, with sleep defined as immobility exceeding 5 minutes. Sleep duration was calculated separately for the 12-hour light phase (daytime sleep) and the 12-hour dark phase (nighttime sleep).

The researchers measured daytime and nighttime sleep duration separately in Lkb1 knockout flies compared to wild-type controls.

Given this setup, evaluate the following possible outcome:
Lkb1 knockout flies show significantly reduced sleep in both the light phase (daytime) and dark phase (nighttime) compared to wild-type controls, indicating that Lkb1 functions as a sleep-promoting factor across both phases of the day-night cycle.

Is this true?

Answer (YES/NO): YES